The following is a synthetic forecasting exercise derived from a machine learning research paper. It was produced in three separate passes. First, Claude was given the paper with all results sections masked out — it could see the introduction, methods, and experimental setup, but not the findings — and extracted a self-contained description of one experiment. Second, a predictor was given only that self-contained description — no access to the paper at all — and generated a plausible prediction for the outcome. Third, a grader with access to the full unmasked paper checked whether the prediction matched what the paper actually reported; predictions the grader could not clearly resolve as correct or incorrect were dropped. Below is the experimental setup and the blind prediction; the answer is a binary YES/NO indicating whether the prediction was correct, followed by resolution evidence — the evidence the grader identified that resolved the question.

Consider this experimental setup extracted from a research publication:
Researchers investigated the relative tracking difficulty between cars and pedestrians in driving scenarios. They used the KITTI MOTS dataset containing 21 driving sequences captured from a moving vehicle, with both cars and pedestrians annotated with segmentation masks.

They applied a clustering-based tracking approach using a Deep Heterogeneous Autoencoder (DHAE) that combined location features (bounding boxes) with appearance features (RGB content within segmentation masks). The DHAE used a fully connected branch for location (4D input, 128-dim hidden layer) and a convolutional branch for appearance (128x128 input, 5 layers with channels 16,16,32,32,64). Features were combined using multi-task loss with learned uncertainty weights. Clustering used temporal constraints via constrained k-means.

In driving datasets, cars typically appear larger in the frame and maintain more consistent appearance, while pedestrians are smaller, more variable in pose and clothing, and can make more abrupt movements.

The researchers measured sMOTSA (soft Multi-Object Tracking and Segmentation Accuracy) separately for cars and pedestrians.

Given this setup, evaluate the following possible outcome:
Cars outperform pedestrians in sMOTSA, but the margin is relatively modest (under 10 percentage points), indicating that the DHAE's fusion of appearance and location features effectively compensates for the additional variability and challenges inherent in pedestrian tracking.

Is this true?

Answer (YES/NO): NO